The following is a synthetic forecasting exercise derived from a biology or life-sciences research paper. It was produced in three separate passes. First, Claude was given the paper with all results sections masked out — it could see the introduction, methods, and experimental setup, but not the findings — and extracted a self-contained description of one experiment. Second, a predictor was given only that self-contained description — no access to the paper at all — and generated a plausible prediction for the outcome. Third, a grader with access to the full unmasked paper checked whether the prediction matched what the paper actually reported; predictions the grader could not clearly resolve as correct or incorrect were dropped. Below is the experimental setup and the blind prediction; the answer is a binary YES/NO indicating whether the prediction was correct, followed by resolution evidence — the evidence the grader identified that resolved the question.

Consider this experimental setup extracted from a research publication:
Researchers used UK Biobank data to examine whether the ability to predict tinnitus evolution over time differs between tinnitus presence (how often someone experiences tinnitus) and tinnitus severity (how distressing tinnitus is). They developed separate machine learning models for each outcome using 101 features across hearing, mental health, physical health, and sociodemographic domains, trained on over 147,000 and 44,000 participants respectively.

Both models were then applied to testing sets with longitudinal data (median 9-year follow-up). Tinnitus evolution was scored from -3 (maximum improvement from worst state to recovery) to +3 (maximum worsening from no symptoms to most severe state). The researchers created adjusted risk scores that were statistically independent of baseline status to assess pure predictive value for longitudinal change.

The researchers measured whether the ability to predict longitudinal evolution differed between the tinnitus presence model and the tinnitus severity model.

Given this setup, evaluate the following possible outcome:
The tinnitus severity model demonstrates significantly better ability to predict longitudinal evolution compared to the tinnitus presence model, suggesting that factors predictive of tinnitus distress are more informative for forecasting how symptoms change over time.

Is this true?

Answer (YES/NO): YES